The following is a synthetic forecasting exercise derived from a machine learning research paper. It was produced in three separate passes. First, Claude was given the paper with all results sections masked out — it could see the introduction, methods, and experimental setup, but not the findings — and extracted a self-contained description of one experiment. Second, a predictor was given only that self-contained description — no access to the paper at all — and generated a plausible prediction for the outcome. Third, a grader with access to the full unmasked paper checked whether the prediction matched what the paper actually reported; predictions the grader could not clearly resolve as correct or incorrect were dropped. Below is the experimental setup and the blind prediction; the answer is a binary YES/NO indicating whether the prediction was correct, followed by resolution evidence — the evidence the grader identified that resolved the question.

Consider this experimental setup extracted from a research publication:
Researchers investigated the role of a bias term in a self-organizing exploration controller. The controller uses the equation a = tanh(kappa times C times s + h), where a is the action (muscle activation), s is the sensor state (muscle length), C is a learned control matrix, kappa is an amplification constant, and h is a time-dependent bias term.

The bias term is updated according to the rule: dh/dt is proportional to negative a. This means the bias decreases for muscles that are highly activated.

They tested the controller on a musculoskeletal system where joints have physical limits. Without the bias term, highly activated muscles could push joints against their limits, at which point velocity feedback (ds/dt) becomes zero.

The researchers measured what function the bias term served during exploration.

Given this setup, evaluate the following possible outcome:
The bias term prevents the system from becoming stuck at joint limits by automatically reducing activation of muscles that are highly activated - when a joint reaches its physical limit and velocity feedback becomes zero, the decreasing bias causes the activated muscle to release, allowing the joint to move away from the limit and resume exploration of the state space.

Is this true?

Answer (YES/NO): YES